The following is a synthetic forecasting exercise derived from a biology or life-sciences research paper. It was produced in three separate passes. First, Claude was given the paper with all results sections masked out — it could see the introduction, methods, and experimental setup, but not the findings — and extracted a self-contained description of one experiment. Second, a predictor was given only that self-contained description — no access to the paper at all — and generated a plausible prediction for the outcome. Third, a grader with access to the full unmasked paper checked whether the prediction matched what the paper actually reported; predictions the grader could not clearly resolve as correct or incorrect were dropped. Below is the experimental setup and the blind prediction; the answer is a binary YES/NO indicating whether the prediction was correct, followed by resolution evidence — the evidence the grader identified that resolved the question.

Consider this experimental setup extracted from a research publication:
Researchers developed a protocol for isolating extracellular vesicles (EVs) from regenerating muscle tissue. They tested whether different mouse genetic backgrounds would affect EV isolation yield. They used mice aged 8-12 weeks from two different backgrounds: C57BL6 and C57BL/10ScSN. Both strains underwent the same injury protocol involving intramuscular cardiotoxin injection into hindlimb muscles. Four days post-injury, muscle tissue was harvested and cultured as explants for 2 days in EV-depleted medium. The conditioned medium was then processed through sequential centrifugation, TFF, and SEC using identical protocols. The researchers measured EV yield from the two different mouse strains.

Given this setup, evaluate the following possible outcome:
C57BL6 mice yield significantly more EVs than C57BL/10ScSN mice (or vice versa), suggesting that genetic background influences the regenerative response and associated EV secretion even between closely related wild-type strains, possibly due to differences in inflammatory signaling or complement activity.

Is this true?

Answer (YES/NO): NO